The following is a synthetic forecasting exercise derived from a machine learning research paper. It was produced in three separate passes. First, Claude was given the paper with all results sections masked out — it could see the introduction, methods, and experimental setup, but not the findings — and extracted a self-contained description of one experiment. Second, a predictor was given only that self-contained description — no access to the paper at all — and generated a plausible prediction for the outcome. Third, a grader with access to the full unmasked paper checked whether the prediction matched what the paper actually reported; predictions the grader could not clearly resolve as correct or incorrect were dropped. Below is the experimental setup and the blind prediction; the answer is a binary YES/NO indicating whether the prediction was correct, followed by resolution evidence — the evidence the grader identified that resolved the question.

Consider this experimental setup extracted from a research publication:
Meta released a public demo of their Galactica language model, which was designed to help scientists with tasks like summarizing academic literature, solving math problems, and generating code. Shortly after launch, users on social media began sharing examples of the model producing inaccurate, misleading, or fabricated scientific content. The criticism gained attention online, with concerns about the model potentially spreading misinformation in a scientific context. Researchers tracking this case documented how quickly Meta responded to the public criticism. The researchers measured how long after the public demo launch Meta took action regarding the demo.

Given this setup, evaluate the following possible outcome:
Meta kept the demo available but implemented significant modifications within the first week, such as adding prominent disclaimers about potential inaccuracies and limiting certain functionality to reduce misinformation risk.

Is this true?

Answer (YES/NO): NO